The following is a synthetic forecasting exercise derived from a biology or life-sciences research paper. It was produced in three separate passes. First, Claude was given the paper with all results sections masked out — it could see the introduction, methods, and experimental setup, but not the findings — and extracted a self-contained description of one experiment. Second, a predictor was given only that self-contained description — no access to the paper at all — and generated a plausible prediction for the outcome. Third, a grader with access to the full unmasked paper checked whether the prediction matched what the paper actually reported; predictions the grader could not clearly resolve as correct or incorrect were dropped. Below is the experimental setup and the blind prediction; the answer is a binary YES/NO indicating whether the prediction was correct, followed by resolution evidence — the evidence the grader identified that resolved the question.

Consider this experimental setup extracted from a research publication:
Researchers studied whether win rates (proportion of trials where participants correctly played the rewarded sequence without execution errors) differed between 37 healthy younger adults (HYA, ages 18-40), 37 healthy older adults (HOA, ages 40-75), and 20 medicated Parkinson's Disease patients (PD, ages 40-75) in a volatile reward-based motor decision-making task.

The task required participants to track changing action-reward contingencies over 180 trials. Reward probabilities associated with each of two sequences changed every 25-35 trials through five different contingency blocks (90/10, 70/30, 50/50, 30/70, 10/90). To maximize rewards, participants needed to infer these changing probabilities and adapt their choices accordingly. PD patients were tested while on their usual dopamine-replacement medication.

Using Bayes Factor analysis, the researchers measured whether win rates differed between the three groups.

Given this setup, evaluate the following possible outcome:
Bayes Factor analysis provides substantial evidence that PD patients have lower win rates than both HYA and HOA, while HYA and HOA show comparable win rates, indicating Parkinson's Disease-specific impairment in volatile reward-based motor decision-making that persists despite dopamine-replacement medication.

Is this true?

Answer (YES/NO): NO